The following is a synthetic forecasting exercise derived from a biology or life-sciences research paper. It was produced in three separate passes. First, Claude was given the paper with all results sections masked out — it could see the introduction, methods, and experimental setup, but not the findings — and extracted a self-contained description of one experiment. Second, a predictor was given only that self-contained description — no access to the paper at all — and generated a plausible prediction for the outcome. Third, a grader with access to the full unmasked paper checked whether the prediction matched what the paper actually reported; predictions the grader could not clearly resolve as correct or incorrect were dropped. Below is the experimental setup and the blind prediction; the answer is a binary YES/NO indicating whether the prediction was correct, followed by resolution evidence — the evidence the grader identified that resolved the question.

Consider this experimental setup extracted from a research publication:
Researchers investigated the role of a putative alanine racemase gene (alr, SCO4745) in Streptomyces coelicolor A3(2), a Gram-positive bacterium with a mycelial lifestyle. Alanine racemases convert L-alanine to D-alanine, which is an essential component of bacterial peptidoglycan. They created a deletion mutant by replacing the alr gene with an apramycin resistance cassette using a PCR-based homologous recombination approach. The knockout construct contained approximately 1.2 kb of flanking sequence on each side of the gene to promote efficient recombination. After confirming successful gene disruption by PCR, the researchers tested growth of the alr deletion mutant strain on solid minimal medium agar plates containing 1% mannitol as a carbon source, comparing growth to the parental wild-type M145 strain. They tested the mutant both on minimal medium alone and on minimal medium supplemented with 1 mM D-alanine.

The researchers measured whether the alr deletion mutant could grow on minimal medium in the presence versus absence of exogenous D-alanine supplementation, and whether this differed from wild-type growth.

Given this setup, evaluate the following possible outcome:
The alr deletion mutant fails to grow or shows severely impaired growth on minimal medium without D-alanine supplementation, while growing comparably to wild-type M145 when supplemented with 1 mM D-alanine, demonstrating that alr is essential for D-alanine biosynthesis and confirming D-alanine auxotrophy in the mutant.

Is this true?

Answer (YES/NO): YES